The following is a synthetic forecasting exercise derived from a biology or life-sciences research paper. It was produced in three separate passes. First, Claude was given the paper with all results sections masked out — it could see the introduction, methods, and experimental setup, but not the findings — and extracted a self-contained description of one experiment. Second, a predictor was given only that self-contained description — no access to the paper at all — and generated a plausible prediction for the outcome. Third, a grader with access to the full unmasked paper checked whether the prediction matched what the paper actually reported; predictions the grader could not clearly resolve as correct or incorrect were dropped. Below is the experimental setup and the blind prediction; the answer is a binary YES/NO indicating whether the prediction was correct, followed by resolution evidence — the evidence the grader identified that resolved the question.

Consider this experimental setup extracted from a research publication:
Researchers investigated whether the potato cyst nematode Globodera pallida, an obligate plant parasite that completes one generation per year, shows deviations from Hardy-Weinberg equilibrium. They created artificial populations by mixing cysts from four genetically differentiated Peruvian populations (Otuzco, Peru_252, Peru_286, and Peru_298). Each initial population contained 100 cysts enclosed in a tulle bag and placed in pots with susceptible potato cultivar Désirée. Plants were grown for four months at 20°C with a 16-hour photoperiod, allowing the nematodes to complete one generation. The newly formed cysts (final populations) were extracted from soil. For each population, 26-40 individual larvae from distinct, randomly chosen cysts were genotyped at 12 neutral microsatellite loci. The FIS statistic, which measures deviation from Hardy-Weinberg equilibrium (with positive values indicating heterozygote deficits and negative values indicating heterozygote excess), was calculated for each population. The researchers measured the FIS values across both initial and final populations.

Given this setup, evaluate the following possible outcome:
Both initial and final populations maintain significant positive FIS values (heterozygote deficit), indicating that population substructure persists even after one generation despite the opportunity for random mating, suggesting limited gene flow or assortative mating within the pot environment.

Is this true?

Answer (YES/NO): NO